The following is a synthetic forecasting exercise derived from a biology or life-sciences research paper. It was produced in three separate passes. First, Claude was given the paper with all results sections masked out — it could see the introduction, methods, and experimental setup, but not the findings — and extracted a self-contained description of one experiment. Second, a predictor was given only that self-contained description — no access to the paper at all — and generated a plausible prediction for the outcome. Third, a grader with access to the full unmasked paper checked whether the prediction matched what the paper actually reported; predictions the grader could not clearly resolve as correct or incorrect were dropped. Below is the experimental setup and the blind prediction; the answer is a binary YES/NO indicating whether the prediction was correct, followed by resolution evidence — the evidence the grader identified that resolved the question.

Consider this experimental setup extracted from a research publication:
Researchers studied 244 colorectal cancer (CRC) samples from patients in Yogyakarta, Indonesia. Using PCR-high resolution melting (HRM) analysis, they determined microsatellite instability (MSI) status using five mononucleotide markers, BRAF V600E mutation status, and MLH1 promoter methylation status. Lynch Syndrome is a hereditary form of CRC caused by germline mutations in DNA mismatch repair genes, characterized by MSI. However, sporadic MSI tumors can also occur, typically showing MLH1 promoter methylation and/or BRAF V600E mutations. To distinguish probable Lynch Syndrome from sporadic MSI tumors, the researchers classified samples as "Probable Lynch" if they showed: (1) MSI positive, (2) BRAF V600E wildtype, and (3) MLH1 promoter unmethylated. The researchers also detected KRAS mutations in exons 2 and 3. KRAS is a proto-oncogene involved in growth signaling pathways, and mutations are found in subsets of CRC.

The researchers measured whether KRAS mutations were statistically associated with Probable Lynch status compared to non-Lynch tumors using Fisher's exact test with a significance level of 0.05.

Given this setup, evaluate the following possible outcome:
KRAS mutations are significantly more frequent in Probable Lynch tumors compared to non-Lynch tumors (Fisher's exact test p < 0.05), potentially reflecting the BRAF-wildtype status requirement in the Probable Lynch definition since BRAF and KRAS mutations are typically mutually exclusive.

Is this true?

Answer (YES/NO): YES